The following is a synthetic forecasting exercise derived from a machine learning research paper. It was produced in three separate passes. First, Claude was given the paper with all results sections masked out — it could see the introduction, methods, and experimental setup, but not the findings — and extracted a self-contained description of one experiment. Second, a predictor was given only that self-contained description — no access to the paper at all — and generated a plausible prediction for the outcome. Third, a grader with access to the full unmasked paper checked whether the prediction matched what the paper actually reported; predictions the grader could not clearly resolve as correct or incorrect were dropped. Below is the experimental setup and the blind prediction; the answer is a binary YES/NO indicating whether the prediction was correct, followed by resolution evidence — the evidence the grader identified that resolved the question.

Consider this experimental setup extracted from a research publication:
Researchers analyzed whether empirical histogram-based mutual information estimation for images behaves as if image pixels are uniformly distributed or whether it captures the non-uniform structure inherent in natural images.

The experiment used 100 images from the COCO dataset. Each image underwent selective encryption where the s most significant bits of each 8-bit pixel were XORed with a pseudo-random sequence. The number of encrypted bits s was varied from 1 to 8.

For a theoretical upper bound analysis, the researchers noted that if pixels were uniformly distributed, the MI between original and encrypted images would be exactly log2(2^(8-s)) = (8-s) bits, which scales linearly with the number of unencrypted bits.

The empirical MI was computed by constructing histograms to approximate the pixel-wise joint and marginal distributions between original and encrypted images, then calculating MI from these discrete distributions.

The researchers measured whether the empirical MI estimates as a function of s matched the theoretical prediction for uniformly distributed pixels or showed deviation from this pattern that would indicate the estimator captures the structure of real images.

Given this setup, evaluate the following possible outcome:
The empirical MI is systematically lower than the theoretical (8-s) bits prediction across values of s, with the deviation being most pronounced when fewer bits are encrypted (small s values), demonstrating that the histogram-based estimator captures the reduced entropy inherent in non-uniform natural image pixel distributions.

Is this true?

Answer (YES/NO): NO